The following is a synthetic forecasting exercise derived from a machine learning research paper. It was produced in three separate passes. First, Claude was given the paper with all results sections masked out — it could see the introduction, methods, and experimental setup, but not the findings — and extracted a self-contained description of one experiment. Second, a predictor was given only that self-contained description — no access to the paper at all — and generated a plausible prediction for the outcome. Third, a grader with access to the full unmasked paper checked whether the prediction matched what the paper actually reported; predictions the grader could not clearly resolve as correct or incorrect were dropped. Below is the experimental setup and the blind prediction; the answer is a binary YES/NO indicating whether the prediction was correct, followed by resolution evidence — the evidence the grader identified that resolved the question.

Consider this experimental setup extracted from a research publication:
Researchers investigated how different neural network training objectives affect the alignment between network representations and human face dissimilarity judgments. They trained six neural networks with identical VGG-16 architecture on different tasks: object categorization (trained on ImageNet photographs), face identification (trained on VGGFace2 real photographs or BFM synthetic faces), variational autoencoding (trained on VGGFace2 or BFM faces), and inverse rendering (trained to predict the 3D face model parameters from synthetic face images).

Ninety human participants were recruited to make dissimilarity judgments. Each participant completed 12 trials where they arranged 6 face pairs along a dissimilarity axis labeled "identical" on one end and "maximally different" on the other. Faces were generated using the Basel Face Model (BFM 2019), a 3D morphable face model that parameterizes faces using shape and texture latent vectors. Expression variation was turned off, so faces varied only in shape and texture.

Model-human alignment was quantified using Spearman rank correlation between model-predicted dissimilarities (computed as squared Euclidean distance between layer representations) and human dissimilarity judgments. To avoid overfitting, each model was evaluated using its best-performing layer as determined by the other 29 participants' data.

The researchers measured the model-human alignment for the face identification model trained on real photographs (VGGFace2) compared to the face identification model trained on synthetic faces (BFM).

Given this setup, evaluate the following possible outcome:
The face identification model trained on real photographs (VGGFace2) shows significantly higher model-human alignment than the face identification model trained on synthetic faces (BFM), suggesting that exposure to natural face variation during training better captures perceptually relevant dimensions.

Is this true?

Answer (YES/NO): NO